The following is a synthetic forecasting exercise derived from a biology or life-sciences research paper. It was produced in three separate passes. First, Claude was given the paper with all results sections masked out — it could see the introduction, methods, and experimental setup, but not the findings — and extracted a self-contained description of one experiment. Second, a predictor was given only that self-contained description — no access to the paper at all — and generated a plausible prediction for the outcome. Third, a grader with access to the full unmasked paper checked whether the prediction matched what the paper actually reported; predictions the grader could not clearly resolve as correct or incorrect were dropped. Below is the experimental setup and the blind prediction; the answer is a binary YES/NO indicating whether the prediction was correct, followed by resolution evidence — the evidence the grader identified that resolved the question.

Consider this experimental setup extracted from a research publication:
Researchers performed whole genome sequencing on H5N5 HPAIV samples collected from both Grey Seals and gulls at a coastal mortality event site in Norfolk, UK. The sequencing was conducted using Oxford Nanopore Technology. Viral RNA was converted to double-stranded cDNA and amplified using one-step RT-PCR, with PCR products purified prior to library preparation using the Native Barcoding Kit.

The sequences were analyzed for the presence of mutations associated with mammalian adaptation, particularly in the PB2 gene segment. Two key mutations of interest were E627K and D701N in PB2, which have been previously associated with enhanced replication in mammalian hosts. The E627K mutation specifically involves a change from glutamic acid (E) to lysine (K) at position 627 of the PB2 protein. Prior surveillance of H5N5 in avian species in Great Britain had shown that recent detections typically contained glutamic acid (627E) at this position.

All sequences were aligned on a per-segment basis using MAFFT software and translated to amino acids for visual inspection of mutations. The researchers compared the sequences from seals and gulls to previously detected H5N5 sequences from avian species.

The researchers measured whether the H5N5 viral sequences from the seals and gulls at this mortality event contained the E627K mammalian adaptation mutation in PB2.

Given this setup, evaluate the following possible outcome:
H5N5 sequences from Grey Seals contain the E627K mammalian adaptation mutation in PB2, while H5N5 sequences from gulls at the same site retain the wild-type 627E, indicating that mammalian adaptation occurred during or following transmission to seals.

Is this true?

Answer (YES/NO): NO